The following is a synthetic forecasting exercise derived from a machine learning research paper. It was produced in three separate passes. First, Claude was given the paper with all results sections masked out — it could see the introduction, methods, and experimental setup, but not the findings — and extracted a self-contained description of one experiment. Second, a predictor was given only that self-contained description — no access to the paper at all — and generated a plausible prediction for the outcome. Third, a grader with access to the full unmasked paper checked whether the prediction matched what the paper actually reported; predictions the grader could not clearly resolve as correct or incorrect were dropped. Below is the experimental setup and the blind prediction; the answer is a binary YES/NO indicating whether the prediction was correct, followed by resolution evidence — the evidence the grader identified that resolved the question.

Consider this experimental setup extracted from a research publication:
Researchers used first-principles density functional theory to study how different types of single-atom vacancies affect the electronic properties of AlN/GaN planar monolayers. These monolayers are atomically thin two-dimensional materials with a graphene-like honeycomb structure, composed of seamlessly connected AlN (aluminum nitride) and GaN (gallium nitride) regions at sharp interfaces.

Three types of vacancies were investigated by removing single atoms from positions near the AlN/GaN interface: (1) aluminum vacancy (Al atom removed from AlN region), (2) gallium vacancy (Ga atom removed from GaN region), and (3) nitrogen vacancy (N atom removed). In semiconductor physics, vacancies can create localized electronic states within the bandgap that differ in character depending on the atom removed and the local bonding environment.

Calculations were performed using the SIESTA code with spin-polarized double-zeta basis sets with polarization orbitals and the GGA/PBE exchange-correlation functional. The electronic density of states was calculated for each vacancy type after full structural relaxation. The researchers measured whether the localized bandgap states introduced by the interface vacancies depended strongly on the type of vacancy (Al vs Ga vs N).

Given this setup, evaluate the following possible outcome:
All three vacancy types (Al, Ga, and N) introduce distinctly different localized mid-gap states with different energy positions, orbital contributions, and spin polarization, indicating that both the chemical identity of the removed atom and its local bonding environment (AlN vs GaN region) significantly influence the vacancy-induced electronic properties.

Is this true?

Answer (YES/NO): NO